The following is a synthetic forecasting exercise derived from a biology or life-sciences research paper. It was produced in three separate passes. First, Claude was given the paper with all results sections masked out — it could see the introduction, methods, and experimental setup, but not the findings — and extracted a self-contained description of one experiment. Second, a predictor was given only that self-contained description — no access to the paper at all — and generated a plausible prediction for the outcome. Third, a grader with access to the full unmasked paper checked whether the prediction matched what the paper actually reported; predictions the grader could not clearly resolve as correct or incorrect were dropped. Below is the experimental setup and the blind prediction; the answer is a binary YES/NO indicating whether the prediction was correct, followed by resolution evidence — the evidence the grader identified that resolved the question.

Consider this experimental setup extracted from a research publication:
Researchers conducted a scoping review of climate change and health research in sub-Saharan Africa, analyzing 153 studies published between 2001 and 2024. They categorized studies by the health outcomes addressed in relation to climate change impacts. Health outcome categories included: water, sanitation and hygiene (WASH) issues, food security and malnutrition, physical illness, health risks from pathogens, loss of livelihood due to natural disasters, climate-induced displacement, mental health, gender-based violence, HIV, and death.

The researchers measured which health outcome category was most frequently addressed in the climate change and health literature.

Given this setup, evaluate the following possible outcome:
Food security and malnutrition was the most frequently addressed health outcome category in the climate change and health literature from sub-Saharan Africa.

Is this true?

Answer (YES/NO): NO